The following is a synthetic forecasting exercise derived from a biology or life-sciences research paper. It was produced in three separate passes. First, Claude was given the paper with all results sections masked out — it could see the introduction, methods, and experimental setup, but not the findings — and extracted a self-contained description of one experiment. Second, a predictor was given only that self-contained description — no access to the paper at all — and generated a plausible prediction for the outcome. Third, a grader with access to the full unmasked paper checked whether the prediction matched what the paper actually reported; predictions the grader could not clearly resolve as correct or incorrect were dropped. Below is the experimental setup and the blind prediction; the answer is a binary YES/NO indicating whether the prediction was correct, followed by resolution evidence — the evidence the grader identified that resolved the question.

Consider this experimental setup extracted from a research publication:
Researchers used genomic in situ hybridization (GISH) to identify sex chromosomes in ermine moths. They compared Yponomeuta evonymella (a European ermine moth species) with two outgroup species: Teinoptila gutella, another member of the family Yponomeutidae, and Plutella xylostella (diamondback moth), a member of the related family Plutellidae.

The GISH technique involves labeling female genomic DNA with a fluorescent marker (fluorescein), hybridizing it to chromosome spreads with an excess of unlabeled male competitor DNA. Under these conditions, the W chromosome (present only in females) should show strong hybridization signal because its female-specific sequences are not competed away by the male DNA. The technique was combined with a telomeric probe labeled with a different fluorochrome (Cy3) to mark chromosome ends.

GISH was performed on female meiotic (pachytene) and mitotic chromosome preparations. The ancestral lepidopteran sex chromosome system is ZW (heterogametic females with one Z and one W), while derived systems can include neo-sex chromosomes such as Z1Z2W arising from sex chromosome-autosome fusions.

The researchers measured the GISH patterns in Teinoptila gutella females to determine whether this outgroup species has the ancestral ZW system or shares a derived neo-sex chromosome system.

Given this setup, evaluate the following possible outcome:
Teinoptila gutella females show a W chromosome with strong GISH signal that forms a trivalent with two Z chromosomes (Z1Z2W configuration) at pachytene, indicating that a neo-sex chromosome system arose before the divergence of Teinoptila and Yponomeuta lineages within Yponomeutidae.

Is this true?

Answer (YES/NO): YES